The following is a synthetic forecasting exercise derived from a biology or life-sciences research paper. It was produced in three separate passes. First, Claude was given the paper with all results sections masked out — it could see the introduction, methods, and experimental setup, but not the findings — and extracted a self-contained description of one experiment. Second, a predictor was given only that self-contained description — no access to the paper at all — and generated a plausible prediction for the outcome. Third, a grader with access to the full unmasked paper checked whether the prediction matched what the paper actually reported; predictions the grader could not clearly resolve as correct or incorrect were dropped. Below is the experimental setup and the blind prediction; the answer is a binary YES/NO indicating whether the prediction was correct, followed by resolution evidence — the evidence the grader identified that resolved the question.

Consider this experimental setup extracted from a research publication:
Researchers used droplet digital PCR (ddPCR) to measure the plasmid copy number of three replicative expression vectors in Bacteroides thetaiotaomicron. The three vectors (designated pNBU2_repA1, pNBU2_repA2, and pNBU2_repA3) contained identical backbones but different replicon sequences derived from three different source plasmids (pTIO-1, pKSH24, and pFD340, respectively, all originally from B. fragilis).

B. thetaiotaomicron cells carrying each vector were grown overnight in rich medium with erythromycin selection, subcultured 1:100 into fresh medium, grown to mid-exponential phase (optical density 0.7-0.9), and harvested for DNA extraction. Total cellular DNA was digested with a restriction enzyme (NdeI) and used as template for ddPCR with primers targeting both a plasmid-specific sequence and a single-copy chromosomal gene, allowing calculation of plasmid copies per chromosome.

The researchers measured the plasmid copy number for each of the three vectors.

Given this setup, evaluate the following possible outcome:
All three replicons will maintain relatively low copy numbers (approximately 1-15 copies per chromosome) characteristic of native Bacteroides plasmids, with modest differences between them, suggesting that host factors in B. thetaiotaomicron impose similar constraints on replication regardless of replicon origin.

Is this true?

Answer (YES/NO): NO